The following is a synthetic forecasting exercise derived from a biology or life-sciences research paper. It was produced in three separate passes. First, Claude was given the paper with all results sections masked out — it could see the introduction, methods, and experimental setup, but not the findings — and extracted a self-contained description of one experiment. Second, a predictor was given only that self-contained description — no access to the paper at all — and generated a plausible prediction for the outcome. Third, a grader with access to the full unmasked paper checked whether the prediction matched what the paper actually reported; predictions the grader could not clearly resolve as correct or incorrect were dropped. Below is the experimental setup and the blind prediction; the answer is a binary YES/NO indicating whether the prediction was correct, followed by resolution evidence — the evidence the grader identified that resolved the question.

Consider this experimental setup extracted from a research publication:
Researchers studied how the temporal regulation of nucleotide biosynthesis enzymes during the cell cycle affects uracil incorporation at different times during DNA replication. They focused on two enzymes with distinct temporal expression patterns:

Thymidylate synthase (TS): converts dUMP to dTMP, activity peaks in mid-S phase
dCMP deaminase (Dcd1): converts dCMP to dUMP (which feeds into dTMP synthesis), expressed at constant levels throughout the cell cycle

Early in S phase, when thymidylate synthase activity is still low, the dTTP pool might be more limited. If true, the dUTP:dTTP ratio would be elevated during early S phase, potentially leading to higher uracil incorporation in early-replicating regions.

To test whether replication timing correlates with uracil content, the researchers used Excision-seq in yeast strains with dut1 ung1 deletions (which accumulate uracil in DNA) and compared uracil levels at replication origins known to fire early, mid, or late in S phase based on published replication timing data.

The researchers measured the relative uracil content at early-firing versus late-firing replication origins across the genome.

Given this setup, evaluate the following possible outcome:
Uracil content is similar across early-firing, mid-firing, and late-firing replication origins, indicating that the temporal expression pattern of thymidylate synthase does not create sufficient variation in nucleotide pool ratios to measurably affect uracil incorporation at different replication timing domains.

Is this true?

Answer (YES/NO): NO